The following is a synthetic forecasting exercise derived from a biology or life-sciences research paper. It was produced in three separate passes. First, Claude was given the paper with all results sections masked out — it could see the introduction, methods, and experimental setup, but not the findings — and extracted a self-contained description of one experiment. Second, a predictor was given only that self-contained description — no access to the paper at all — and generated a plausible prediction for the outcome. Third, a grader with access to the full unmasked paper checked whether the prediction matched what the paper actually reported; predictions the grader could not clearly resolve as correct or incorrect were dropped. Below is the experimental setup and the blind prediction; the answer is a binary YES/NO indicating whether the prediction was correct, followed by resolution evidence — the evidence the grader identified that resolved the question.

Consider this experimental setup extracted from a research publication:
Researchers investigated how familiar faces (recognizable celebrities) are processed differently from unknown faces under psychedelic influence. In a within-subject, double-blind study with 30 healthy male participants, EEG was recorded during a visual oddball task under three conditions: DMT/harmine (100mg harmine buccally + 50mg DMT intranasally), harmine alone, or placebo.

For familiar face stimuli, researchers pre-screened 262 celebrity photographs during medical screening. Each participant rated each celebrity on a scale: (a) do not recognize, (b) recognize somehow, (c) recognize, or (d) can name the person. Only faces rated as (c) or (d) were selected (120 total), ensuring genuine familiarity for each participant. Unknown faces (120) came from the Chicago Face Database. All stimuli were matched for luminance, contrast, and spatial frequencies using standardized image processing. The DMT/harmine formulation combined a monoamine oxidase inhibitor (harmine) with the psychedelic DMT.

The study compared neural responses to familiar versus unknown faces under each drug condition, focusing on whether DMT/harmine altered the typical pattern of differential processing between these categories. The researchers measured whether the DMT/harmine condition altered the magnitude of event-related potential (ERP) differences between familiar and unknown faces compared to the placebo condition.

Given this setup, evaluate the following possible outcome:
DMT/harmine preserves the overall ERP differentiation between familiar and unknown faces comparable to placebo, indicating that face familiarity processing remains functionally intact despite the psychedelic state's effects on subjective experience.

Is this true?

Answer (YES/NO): YES